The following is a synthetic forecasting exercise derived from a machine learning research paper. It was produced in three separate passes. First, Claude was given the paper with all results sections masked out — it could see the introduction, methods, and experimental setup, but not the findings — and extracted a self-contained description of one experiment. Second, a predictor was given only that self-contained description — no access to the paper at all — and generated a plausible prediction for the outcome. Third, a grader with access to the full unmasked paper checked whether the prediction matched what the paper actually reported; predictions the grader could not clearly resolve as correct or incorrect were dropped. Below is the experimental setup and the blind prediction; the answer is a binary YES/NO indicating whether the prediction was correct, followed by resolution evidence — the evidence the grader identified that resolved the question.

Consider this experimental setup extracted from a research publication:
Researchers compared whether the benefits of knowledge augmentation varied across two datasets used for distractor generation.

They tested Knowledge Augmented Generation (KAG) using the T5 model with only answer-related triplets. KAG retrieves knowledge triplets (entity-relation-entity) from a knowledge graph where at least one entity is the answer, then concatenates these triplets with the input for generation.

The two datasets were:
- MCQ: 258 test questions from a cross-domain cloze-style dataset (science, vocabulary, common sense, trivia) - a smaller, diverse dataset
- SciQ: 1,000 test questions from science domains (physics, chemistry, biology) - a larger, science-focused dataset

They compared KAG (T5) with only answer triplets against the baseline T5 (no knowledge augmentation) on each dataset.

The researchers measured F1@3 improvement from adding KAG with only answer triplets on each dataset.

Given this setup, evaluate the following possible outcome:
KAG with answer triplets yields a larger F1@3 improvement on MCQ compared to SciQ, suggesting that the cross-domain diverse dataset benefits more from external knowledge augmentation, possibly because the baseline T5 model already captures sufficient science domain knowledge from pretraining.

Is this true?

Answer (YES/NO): YES